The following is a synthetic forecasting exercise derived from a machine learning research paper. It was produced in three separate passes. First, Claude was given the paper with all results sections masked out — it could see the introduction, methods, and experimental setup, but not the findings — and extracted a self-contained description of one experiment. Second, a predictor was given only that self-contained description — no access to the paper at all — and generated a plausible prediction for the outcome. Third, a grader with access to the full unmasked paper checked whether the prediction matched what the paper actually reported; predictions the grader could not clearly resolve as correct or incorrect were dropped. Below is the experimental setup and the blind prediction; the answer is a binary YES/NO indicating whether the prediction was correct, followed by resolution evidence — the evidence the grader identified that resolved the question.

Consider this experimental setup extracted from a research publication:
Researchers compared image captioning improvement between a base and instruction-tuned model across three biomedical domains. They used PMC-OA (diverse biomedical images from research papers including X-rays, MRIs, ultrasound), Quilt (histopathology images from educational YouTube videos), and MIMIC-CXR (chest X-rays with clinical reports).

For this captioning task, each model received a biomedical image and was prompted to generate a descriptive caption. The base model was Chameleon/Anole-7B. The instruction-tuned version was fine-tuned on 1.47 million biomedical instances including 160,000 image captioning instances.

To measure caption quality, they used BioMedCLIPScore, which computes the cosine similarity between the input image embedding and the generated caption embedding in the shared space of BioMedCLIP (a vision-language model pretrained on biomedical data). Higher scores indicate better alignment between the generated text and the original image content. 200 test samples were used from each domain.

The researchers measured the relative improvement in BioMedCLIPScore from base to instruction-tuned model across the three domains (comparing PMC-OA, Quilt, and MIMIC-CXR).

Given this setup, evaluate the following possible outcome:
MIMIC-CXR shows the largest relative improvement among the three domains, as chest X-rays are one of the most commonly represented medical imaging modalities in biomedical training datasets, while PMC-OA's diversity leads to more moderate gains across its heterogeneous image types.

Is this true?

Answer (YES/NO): NO